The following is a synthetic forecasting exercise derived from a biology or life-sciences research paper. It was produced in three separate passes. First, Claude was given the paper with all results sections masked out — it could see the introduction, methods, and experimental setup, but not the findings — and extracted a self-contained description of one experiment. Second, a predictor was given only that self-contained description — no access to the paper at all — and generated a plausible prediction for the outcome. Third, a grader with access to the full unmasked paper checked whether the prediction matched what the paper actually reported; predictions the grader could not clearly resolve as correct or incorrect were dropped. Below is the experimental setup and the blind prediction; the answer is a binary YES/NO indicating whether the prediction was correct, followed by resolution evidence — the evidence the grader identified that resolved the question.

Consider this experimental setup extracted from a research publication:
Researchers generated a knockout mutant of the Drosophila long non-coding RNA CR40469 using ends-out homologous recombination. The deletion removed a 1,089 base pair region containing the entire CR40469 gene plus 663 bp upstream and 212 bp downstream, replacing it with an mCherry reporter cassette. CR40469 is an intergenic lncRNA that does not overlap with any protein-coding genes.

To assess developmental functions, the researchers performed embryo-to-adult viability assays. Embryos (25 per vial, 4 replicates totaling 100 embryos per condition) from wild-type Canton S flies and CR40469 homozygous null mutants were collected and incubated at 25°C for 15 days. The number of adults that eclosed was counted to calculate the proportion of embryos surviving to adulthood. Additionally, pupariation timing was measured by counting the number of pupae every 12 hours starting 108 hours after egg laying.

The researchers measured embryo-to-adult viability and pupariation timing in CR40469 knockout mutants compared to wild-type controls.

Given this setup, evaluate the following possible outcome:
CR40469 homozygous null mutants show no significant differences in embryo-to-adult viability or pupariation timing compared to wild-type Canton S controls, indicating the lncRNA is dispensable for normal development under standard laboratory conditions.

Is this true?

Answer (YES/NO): YES